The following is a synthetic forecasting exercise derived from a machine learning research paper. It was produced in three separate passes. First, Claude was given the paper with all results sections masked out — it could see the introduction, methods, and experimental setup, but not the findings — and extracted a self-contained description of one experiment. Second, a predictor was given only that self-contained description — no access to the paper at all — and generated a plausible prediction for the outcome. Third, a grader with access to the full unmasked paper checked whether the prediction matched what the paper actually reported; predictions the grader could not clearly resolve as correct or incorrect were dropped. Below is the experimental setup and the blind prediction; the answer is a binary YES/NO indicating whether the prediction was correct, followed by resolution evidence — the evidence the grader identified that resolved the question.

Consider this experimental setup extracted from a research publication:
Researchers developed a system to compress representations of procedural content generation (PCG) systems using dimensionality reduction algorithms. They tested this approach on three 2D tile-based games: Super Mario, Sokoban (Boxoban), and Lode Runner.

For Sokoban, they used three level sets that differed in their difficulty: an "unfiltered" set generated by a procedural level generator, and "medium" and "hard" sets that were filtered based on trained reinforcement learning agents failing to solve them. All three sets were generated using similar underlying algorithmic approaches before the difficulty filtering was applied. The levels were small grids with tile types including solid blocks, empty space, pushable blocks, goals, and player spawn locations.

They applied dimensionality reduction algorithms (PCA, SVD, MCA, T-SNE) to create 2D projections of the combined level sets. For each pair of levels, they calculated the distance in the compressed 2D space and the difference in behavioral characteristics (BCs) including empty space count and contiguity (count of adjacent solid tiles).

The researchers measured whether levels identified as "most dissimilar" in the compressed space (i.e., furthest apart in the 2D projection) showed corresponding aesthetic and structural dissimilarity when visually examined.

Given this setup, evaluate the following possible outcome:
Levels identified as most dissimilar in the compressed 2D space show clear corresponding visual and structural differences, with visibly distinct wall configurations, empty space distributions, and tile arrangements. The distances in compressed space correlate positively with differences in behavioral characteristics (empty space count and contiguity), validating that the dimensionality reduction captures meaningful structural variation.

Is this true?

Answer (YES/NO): NO